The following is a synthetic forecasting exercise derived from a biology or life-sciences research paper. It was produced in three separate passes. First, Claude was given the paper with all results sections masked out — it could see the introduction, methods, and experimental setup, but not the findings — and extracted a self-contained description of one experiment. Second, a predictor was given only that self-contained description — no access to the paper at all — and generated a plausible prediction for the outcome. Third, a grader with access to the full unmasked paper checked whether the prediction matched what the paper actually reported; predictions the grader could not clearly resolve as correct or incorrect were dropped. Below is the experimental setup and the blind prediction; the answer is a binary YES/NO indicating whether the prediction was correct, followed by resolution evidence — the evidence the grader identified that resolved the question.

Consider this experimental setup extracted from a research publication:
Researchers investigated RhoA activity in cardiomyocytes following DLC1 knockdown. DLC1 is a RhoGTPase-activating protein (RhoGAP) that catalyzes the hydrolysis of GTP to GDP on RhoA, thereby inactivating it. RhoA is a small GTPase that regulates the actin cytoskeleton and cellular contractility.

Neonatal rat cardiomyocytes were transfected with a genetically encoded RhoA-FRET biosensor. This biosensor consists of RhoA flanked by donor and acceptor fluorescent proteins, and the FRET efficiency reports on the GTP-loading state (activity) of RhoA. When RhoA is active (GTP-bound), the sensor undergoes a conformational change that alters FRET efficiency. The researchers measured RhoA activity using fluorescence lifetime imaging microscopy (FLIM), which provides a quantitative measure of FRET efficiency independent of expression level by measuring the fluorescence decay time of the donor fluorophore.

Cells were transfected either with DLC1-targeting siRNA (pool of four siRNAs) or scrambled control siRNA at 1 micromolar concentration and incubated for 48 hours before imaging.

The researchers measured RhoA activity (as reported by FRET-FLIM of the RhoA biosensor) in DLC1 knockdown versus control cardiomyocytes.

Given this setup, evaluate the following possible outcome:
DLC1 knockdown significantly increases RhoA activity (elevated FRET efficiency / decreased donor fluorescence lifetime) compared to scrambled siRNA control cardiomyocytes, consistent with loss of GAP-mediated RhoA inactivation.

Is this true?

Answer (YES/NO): YES